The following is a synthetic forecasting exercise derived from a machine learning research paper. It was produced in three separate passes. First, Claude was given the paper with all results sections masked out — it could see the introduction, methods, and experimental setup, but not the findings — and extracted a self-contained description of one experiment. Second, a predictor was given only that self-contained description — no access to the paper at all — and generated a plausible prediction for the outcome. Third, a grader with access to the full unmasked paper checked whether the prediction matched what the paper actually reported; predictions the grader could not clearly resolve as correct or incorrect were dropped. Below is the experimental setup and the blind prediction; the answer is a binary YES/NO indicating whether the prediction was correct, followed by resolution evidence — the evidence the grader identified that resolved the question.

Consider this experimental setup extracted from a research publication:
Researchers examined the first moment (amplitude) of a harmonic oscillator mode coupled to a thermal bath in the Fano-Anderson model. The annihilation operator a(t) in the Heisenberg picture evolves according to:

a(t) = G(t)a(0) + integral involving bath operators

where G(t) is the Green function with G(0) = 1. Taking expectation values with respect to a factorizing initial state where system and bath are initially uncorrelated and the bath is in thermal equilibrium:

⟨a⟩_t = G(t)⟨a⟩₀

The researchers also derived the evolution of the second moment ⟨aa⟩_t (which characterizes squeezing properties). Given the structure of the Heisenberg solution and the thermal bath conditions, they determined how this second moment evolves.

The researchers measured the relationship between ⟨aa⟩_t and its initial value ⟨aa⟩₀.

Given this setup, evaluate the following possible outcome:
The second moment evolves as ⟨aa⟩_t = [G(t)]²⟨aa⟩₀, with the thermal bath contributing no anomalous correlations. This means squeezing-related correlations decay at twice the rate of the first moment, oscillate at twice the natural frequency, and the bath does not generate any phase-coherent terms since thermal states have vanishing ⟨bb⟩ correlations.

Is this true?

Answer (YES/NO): YES